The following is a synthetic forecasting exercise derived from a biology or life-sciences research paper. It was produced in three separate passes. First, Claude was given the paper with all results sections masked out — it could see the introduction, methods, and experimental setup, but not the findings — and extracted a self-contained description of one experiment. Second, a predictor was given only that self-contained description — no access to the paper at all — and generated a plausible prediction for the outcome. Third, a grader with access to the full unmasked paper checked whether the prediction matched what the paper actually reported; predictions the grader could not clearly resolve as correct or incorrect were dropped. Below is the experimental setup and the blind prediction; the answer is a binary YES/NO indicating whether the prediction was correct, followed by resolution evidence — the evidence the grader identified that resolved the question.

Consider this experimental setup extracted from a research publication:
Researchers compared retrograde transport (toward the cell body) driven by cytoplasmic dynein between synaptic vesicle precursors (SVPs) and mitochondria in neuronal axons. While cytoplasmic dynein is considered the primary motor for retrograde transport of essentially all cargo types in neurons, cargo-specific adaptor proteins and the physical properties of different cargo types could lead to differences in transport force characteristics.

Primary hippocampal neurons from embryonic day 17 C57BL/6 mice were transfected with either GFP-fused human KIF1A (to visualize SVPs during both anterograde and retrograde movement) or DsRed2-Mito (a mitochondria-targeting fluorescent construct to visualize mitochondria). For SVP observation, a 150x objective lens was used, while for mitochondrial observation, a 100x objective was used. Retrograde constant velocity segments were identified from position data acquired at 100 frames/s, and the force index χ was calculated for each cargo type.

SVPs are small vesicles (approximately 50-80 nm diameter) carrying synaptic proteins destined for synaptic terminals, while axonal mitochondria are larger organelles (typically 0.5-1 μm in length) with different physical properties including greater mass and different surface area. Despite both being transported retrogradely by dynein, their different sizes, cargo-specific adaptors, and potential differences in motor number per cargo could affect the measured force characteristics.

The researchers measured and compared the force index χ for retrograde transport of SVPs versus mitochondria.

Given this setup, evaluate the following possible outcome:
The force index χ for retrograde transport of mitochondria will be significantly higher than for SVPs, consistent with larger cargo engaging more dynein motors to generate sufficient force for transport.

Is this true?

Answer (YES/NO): NO